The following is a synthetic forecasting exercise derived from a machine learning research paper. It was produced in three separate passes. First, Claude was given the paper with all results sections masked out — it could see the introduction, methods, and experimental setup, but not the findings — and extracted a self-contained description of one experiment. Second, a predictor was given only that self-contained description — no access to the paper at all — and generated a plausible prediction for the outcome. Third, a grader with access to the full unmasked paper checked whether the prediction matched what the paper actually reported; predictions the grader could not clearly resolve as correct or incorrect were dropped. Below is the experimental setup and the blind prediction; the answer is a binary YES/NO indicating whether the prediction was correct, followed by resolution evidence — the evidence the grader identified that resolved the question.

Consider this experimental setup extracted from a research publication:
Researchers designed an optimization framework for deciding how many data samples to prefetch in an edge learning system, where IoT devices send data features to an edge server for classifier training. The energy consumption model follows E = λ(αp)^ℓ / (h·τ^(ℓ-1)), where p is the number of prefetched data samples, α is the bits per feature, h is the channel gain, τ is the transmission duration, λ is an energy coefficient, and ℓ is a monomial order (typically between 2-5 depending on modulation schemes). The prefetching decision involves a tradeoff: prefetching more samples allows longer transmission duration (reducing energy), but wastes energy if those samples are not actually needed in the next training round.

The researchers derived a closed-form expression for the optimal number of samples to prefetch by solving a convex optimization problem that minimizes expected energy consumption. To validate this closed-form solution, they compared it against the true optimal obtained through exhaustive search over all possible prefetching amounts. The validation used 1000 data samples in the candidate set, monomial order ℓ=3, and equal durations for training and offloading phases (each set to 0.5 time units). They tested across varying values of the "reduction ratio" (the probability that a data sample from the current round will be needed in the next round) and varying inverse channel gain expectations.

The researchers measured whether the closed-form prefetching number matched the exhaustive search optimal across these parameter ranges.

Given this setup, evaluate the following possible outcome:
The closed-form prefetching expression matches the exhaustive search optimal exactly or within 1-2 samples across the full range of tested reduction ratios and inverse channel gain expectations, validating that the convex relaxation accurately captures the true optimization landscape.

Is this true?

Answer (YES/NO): YES